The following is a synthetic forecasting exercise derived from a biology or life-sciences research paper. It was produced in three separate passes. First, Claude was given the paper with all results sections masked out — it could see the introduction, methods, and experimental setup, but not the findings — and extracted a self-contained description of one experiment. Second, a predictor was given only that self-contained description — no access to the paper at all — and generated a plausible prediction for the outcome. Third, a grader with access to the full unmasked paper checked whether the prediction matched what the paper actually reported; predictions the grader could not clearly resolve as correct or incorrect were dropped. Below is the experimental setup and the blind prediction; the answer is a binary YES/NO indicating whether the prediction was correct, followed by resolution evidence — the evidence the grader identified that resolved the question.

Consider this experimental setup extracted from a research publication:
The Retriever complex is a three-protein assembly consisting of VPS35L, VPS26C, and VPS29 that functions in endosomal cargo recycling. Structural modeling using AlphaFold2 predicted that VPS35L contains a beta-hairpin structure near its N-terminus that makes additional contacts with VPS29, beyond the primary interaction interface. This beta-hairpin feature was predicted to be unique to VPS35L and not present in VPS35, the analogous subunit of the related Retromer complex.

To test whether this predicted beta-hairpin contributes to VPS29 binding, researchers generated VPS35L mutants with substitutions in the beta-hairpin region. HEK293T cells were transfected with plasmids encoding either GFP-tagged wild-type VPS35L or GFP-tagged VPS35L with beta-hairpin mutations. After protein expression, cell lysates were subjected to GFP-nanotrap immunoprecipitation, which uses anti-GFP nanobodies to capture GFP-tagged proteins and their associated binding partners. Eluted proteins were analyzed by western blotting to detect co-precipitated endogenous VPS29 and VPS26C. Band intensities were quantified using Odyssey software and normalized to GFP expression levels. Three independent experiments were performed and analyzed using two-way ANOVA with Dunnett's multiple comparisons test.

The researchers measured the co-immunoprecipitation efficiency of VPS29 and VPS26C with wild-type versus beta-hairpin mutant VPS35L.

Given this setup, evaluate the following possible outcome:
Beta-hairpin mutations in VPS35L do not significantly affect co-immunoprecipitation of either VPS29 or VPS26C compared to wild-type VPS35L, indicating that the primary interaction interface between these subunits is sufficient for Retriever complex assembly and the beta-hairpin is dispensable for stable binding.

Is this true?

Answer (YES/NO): NO